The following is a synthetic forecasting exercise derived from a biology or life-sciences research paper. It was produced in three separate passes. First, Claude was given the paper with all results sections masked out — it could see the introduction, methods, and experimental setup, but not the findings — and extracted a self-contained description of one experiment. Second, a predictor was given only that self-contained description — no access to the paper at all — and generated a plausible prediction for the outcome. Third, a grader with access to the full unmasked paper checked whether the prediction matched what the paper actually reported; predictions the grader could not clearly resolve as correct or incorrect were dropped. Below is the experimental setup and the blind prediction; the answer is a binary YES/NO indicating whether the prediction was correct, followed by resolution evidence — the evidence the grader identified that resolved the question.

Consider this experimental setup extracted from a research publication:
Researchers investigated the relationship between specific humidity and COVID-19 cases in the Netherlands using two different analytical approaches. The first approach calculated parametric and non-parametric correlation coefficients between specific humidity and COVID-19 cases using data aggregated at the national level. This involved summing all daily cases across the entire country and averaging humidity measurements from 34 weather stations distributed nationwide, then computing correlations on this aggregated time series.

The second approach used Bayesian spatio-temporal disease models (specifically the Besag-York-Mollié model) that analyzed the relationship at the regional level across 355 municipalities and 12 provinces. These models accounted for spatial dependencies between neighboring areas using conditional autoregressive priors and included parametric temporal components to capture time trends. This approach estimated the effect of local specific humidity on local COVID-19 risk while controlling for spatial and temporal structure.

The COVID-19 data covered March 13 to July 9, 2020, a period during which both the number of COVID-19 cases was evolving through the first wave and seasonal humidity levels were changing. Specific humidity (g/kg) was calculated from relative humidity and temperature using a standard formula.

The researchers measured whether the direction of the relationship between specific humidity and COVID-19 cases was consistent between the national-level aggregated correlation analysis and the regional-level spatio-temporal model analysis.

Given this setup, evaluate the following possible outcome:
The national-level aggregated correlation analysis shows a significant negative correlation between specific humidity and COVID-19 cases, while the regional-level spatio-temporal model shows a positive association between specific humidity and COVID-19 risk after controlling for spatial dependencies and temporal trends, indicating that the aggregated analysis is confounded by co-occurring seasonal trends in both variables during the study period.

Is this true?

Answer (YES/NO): NO